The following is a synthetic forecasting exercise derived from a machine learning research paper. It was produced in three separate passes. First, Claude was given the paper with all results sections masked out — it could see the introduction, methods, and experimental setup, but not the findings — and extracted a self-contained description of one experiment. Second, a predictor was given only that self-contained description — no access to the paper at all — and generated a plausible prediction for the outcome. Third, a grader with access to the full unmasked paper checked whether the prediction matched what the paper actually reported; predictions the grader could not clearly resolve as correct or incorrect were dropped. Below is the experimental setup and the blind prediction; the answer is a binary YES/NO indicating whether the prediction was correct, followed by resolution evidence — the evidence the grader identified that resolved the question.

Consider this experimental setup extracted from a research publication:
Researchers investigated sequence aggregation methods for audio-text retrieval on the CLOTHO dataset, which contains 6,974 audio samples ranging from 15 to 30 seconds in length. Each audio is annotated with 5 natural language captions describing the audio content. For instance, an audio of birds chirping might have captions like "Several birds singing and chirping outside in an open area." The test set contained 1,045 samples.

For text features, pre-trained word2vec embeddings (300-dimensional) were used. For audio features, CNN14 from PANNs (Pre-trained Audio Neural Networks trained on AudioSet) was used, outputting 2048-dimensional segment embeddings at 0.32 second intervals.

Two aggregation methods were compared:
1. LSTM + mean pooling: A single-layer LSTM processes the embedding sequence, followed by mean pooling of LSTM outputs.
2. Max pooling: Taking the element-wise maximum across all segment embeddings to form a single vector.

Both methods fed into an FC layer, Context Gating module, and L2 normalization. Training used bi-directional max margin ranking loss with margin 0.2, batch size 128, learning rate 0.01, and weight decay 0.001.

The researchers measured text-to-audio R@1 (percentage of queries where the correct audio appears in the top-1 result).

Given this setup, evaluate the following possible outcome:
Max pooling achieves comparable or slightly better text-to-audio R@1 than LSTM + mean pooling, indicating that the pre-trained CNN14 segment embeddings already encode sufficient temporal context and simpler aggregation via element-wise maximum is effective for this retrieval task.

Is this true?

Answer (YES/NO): NO